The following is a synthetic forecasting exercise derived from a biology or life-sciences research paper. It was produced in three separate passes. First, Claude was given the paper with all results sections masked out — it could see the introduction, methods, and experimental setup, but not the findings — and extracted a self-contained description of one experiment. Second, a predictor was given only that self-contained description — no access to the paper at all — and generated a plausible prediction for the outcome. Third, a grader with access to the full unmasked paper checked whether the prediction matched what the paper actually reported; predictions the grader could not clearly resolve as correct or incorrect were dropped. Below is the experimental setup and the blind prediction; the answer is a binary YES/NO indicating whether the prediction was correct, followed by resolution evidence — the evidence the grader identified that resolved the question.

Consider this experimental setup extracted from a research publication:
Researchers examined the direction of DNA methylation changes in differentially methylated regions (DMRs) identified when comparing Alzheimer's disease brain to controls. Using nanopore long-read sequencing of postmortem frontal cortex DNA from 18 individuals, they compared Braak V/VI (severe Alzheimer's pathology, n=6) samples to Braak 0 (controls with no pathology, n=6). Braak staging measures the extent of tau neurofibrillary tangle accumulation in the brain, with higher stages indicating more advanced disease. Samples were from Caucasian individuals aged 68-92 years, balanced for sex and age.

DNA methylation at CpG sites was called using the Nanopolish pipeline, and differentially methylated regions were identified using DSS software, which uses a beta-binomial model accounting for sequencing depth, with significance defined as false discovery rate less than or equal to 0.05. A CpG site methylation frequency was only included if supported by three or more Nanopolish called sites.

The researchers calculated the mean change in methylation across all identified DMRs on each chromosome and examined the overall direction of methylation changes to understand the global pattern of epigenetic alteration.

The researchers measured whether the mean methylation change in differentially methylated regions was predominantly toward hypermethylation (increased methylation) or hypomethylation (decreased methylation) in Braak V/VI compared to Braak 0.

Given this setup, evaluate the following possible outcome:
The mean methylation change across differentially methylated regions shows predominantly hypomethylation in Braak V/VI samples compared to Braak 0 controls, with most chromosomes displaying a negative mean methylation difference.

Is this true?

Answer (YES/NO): NO